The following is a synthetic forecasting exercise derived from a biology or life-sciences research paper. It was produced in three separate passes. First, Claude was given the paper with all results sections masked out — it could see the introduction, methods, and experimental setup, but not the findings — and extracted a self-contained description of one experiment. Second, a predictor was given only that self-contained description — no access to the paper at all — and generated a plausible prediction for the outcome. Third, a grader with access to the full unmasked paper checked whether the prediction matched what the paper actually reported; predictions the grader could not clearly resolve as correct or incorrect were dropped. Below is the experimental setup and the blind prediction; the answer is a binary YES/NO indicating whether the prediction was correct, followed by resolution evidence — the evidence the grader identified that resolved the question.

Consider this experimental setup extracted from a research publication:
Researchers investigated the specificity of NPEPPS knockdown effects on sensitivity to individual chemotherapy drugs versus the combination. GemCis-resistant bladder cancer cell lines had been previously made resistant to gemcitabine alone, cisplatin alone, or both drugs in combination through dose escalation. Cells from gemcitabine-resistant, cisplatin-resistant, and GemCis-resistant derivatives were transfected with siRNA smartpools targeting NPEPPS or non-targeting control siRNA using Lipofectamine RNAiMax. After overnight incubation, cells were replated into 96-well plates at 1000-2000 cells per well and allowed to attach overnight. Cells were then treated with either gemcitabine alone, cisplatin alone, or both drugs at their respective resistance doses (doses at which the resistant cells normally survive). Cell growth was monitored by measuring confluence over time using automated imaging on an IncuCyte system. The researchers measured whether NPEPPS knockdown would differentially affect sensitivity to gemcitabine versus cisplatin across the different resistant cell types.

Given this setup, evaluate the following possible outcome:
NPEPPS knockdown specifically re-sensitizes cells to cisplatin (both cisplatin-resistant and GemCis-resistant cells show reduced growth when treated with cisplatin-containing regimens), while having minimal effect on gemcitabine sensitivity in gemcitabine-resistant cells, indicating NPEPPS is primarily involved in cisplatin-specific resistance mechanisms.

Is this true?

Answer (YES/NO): NO